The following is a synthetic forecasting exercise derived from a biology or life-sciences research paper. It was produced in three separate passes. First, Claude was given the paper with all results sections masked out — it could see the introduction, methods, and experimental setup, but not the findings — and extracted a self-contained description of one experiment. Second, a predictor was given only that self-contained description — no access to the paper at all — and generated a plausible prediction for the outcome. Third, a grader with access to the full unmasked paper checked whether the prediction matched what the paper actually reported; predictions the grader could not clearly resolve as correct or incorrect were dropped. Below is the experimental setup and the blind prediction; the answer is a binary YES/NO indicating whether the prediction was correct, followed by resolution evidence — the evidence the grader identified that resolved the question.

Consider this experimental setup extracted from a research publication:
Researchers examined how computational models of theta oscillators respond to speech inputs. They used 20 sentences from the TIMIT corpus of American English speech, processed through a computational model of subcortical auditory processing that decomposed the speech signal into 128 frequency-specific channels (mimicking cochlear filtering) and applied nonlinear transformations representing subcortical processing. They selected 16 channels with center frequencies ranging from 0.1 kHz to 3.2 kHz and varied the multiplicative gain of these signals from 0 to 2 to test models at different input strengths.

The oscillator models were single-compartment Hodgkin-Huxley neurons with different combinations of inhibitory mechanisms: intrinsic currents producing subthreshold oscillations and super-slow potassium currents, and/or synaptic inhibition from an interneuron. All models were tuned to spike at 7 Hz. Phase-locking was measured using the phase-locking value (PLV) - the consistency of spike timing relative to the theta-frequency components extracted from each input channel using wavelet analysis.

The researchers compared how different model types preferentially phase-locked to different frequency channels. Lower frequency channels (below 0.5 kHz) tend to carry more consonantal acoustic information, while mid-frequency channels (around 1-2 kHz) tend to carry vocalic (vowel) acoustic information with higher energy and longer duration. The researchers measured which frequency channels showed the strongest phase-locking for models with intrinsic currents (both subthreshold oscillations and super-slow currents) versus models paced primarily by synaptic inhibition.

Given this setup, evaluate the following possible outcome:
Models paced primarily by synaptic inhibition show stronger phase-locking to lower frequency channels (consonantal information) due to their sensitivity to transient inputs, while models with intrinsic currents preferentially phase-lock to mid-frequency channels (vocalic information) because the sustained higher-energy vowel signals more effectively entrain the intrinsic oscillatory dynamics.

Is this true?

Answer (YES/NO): NO